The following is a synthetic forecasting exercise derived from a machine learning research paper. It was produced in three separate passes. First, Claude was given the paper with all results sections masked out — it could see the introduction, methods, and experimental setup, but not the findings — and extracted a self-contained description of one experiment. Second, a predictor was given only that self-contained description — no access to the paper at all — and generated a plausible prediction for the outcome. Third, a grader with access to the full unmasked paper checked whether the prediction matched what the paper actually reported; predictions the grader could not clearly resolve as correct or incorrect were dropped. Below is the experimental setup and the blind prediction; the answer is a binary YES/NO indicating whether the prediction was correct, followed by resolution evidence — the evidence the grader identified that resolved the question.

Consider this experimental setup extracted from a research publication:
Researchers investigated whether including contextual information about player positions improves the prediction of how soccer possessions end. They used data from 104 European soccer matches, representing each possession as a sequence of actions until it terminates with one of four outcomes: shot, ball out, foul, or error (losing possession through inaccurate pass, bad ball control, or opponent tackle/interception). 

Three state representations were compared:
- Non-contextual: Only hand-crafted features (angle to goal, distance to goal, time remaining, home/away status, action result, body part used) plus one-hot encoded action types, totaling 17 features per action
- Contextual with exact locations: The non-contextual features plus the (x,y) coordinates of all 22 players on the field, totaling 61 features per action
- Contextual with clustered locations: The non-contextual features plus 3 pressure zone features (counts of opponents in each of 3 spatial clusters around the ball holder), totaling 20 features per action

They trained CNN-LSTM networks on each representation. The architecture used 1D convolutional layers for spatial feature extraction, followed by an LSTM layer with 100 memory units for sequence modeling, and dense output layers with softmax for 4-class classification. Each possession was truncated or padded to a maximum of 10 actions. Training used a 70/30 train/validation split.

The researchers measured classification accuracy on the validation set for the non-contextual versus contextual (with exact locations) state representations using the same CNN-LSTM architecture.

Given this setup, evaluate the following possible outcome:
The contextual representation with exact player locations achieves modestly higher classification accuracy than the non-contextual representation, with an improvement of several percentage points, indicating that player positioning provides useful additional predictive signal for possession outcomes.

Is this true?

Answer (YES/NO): YES